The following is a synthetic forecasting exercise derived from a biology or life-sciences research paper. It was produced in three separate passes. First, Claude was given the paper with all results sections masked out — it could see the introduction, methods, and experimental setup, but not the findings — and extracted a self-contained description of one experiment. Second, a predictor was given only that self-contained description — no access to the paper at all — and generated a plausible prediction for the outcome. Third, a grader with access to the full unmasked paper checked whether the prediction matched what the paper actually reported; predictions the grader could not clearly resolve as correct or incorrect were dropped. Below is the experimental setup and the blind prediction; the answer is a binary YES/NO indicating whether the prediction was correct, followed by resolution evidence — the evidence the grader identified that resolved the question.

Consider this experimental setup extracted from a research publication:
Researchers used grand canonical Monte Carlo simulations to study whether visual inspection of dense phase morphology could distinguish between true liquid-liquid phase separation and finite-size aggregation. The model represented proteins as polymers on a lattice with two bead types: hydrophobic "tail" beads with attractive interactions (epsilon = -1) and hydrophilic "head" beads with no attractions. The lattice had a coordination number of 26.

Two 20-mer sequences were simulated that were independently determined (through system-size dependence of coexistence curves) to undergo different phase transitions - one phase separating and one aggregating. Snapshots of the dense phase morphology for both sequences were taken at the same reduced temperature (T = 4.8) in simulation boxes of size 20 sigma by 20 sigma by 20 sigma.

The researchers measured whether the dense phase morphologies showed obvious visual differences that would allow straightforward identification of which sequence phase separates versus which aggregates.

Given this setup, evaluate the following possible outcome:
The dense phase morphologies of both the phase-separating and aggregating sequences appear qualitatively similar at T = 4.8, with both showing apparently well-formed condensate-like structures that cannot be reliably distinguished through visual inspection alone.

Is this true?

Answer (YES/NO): YES